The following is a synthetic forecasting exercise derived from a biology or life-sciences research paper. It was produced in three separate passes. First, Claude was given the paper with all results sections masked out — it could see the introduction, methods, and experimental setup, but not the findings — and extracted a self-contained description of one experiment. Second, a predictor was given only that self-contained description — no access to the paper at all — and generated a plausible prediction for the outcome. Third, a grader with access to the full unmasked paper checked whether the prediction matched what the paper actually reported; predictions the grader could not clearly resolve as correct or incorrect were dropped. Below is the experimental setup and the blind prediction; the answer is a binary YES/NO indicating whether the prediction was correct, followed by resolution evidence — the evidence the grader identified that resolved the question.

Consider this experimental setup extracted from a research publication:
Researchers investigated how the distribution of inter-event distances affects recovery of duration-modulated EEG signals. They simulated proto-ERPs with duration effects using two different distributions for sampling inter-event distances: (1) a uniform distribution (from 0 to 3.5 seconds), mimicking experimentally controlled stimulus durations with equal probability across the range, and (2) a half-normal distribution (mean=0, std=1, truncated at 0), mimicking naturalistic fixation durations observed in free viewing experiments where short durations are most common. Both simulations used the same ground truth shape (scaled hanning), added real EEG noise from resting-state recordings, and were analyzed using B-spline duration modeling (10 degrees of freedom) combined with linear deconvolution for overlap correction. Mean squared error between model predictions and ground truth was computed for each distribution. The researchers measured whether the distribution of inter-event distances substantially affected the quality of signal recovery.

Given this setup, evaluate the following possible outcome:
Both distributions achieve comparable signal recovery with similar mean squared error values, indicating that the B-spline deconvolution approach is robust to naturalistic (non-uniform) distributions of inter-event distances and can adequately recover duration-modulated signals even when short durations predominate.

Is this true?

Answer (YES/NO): YES